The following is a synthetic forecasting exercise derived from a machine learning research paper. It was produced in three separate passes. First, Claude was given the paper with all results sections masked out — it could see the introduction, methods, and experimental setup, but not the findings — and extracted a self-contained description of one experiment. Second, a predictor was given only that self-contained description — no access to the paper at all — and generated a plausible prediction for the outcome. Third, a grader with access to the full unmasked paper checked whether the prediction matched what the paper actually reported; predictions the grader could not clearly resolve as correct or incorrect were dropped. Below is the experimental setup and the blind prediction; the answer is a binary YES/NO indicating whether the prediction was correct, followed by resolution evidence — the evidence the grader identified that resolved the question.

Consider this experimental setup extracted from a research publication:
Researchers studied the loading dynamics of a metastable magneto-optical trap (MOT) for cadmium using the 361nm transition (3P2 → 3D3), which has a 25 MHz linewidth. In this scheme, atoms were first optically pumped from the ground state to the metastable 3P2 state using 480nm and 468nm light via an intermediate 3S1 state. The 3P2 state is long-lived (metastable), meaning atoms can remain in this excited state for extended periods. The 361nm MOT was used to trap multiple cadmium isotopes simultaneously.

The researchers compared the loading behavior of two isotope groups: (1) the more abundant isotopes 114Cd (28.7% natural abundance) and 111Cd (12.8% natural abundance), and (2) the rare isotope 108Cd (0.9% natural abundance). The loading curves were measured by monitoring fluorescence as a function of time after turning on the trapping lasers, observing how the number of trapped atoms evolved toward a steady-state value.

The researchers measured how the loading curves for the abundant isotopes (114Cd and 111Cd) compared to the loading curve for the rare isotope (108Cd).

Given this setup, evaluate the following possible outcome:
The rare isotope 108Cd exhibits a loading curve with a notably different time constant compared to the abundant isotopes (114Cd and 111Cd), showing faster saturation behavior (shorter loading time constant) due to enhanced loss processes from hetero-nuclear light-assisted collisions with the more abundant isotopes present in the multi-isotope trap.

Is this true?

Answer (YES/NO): NO